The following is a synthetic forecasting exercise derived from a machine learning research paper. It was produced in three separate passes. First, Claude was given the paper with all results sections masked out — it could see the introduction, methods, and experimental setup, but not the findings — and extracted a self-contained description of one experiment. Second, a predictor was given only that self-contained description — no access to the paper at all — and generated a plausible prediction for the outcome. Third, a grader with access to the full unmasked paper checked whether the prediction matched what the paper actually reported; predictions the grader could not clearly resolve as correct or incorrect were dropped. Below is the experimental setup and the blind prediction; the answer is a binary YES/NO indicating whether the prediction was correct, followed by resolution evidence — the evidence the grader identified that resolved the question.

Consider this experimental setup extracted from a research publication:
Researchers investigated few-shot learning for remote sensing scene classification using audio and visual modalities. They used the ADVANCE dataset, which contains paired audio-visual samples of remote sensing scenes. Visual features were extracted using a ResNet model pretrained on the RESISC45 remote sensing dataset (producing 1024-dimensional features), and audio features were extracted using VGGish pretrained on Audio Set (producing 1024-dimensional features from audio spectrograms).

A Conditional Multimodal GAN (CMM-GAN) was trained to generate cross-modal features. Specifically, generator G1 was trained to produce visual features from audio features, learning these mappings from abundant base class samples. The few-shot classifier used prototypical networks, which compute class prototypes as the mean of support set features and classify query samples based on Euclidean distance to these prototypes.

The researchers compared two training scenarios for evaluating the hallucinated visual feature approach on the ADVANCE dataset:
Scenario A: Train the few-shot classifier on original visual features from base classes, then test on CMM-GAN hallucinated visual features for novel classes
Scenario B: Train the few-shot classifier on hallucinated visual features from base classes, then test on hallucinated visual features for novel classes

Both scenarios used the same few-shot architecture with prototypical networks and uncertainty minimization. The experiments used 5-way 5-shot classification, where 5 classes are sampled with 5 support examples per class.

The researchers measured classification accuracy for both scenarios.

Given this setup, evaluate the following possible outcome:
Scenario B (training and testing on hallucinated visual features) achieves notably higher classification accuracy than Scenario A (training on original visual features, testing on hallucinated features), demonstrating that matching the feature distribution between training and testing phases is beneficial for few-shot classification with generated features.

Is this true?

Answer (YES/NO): NO